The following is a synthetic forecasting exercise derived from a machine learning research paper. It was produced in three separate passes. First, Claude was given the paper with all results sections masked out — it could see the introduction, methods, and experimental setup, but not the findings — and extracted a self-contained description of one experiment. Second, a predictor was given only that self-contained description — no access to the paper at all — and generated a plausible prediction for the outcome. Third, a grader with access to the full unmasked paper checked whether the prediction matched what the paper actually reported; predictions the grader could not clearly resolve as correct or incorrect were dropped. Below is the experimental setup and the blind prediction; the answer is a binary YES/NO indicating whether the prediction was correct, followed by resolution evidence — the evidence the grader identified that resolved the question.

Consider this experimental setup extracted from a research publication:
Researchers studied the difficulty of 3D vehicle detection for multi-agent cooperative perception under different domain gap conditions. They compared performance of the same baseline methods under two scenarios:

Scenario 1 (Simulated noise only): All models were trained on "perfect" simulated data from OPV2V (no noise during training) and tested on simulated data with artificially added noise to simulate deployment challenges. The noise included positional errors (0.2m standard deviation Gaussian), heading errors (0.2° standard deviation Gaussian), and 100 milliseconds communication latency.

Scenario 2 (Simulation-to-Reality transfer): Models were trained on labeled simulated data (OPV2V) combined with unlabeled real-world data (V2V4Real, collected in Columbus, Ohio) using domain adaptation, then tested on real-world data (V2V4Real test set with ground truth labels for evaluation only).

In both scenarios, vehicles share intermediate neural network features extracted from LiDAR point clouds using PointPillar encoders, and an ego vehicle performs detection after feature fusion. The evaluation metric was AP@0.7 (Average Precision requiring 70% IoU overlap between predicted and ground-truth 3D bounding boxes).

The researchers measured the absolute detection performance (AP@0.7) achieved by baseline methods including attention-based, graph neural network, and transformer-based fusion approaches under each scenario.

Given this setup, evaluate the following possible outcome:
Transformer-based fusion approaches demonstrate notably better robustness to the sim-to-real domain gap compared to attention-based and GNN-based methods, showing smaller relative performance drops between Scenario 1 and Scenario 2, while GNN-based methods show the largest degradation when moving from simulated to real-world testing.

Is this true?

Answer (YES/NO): NO